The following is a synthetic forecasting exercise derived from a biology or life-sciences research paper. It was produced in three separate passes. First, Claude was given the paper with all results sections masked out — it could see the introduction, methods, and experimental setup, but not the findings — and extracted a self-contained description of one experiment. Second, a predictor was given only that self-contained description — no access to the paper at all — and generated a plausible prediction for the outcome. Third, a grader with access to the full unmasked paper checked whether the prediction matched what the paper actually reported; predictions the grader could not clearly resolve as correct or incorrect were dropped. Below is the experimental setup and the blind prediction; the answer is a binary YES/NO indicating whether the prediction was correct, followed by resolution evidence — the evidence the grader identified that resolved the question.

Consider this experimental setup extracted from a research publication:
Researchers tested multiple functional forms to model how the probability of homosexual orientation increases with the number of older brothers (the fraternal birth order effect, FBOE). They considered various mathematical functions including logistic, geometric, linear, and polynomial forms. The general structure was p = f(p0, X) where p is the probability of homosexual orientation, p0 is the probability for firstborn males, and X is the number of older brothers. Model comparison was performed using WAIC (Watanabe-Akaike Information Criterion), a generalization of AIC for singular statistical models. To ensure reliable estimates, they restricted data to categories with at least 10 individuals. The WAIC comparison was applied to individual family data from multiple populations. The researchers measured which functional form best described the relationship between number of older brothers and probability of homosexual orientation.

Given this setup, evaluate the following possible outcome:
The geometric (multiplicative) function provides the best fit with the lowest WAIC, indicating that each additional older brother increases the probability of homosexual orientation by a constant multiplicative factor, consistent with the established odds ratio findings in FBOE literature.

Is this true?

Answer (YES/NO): NO